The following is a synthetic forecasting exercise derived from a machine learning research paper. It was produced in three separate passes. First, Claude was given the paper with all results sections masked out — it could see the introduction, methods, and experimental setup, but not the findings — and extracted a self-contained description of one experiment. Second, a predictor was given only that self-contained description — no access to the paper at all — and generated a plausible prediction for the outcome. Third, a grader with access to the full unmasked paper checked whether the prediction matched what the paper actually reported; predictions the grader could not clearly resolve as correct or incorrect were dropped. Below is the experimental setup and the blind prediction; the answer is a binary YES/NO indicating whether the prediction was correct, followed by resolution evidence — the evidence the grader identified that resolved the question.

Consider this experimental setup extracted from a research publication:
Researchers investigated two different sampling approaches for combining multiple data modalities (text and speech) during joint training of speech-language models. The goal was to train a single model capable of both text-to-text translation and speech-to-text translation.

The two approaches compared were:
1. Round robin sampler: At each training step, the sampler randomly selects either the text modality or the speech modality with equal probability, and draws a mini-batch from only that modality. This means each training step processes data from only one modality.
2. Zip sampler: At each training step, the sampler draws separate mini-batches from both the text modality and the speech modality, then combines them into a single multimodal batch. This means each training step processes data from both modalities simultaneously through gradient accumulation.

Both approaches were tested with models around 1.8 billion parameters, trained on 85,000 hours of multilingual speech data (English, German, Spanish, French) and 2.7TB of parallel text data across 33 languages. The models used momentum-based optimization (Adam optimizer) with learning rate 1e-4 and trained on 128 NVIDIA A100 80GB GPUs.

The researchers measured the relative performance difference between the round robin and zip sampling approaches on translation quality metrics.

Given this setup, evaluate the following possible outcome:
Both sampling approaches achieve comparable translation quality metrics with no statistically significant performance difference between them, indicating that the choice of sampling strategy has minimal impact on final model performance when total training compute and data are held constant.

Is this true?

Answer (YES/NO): YES